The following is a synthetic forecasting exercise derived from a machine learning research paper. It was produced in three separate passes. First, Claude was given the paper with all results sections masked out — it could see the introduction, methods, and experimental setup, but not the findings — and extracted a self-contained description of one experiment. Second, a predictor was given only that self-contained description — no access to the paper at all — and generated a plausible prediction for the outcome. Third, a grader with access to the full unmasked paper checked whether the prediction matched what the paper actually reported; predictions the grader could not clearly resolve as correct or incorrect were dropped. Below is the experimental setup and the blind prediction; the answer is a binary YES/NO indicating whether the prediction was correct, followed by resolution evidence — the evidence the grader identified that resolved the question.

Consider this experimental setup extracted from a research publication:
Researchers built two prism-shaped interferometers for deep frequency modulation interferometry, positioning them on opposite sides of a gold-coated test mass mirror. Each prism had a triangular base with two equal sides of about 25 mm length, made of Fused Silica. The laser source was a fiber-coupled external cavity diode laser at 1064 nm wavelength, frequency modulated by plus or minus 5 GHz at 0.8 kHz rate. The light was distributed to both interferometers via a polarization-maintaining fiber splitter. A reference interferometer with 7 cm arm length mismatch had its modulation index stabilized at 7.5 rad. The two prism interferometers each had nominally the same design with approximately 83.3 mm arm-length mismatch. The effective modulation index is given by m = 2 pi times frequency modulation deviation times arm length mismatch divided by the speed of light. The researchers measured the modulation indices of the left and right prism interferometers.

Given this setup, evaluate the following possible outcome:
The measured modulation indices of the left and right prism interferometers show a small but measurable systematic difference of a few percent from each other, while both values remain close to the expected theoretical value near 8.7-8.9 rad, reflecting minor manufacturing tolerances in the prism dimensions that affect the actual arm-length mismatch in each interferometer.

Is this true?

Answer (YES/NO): YES